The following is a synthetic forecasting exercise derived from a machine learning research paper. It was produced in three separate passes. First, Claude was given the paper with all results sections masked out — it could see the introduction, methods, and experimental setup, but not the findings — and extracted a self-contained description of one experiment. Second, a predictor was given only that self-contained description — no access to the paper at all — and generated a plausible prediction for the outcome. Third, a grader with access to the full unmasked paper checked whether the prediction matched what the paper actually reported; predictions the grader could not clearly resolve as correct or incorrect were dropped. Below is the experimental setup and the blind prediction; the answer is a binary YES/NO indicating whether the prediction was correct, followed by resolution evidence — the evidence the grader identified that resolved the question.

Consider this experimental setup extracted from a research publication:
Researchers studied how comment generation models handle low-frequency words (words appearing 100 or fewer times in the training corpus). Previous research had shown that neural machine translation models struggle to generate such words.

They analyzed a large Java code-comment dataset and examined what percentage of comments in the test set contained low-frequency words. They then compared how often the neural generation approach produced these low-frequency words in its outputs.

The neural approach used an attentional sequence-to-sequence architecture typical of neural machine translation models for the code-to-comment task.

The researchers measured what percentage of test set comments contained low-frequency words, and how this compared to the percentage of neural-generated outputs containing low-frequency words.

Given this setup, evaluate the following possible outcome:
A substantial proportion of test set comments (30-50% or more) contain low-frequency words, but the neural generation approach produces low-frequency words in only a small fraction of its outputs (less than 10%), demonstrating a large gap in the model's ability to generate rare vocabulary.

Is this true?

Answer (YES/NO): NO